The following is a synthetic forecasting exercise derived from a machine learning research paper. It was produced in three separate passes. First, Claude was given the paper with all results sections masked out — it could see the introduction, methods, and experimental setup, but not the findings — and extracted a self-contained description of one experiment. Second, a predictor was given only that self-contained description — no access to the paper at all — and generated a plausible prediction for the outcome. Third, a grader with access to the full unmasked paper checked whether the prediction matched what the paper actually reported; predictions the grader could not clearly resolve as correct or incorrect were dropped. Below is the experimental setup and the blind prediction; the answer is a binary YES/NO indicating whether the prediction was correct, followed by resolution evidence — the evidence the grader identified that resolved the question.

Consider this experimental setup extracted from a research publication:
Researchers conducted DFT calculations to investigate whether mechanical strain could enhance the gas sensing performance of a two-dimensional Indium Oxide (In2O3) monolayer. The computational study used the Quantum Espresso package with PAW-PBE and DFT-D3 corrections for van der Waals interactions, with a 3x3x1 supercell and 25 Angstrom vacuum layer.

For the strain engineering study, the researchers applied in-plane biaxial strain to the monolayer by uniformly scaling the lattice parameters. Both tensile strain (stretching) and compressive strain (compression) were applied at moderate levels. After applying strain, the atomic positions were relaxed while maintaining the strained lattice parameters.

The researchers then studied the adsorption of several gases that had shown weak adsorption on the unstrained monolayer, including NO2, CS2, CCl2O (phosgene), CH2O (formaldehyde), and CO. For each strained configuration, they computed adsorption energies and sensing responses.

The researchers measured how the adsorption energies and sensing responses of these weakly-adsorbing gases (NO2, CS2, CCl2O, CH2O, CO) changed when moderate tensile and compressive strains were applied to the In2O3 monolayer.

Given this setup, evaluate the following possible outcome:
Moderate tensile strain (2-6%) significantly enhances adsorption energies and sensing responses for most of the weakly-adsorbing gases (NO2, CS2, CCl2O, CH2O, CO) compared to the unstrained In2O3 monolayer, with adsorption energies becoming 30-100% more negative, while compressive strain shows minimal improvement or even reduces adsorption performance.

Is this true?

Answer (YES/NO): NO